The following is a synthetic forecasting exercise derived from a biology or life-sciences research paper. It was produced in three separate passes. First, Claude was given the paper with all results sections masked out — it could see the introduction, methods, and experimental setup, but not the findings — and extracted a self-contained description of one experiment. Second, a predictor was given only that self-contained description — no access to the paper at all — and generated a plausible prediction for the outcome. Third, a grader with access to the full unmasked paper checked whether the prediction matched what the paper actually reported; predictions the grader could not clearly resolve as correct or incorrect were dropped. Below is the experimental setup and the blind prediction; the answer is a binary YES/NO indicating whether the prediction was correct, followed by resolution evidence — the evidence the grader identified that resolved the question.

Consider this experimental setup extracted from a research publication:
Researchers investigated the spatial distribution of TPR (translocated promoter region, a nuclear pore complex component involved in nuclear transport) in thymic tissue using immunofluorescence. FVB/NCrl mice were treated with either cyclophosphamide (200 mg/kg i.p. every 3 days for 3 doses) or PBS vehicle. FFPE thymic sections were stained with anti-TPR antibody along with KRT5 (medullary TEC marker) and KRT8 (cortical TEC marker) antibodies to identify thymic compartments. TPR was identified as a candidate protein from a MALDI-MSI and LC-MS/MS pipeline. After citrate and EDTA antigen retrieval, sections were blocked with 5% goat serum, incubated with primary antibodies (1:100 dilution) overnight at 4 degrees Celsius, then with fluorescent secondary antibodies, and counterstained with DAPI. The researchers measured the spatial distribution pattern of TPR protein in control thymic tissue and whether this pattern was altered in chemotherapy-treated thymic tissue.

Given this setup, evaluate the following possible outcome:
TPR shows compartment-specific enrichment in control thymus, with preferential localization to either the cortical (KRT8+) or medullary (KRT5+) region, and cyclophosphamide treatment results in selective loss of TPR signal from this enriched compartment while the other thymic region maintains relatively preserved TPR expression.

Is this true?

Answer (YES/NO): YES